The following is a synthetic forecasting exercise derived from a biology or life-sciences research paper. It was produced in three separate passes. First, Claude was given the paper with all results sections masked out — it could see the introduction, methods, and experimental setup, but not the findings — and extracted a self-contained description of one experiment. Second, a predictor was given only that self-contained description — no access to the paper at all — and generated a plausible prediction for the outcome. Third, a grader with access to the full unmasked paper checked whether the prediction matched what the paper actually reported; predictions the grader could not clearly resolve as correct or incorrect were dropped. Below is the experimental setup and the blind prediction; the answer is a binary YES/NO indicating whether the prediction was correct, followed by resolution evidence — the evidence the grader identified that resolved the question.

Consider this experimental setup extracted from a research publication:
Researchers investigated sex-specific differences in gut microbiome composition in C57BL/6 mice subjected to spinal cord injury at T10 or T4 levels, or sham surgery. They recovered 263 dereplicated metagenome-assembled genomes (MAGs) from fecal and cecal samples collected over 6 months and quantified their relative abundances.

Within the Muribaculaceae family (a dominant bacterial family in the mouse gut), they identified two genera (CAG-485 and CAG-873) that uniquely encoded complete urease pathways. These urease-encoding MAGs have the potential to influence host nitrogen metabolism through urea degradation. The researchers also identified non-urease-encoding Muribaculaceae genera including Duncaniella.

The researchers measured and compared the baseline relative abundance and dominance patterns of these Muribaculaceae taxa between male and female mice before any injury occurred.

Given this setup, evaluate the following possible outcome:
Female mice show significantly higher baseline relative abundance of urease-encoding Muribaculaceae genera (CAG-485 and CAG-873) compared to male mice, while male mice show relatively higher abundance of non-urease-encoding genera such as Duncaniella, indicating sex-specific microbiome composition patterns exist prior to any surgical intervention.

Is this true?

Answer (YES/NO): NO